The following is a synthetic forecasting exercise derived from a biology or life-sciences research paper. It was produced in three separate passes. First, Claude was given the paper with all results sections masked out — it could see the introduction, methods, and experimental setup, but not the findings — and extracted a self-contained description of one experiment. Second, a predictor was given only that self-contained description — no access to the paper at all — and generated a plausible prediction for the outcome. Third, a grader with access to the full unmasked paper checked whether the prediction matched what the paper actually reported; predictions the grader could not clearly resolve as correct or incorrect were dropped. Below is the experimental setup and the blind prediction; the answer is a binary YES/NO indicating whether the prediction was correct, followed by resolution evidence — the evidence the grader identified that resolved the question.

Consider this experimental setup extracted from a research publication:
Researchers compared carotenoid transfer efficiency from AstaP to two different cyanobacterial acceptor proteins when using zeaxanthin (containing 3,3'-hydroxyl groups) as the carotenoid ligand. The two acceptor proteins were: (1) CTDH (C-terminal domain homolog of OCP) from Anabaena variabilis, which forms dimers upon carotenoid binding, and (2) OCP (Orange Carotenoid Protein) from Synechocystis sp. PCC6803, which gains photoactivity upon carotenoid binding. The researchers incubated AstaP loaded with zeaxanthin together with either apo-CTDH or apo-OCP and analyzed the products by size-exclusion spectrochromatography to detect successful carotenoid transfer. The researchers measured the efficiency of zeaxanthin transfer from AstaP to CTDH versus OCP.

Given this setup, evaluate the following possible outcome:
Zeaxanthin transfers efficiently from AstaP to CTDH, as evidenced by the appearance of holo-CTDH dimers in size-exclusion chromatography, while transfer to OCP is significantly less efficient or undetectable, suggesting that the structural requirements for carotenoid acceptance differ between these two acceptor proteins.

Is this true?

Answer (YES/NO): NO